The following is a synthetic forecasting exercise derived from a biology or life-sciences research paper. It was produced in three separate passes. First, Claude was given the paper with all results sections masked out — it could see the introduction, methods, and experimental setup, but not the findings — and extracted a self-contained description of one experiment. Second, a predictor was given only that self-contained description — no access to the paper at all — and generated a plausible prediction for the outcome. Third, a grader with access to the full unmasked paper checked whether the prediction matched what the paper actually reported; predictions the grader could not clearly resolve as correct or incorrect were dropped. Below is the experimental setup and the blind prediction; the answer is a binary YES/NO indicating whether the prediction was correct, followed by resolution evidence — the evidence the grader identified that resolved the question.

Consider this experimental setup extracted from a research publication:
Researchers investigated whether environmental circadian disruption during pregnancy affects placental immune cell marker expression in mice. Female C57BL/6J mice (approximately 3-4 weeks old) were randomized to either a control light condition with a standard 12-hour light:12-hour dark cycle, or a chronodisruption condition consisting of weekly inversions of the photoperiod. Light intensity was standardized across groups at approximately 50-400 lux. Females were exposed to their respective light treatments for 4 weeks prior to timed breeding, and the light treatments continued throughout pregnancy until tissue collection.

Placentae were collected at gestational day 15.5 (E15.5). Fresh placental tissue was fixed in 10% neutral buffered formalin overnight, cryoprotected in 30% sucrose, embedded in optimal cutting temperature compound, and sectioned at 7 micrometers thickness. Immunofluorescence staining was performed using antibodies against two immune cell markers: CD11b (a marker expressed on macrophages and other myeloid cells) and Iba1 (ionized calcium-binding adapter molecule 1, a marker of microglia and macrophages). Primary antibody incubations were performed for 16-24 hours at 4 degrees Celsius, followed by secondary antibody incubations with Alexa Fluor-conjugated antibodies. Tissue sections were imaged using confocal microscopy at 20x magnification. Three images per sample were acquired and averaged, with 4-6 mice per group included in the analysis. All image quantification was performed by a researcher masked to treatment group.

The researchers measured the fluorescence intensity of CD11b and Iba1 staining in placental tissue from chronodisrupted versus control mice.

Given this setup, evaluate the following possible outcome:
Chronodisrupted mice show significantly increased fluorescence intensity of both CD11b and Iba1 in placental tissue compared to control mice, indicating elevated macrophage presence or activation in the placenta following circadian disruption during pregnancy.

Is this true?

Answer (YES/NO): YES